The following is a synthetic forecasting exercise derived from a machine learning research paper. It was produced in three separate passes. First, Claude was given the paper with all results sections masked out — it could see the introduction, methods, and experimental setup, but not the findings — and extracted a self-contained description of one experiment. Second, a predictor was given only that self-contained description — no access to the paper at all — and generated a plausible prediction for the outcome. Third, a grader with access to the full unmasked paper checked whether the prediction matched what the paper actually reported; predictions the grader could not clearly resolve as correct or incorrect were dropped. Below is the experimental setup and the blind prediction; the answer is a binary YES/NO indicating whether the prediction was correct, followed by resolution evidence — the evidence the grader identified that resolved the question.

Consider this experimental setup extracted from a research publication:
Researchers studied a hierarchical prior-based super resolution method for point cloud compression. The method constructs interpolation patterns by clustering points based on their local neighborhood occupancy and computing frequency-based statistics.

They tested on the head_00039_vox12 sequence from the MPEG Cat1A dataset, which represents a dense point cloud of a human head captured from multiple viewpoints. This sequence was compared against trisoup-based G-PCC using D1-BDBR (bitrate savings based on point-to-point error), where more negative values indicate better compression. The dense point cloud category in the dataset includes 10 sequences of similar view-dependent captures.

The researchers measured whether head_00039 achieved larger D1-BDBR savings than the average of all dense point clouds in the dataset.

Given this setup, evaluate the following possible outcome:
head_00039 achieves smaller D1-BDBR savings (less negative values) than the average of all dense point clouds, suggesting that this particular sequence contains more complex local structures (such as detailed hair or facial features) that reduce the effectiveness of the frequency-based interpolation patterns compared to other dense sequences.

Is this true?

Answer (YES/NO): NO